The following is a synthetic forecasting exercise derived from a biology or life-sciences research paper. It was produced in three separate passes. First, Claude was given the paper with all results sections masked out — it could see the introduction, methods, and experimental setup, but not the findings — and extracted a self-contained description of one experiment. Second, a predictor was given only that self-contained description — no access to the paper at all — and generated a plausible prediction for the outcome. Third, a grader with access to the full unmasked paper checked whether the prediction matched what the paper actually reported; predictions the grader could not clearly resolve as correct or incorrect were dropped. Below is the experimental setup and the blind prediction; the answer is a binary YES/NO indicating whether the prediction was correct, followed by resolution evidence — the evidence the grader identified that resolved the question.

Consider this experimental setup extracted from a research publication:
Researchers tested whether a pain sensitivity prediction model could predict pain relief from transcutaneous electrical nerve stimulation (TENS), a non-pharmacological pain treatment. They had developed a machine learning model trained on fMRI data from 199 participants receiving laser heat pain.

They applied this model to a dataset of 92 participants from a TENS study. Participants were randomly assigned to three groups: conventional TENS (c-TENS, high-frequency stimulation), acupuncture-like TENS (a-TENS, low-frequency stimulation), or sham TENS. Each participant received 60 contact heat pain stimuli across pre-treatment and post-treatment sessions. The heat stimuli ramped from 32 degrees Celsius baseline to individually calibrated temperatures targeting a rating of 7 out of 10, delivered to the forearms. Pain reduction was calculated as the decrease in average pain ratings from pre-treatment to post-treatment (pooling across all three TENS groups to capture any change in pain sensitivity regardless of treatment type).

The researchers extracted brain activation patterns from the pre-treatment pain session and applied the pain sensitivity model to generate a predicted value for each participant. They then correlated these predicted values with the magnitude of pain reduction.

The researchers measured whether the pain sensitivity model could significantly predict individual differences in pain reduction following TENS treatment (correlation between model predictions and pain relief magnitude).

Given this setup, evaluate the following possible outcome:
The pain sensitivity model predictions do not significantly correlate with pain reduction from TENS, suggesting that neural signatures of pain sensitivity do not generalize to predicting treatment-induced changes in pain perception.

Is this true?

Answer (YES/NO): NO